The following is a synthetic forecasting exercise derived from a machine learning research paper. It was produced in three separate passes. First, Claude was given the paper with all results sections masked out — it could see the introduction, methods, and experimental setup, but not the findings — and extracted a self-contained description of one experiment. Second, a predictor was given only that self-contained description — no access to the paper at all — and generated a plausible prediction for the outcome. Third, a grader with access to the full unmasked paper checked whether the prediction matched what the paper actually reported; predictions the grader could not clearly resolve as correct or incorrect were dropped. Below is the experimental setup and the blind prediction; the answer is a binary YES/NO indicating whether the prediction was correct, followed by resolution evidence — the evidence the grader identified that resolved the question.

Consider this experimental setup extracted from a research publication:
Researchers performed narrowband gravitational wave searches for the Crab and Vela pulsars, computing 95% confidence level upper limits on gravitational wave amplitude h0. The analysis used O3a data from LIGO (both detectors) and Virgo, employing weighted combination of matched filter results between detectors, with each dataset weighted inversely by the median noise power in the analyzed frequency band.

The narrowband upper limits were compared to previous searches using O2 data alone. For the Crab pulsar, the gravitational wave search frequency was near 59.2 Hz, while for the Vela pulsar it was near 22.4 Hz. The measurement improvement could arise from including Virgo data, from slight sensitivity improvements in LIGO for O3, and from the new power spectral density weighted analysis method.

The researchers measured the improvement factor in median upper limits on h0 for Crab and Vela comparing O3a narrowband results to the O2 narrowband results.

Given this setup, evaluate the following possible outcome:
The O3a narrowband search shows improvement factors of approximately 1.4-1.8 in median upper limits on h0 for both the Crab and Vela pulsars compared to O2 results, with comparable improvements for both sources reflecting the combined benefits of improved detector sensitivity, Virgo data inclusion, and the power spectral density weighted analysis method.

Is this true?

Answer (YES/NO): NO